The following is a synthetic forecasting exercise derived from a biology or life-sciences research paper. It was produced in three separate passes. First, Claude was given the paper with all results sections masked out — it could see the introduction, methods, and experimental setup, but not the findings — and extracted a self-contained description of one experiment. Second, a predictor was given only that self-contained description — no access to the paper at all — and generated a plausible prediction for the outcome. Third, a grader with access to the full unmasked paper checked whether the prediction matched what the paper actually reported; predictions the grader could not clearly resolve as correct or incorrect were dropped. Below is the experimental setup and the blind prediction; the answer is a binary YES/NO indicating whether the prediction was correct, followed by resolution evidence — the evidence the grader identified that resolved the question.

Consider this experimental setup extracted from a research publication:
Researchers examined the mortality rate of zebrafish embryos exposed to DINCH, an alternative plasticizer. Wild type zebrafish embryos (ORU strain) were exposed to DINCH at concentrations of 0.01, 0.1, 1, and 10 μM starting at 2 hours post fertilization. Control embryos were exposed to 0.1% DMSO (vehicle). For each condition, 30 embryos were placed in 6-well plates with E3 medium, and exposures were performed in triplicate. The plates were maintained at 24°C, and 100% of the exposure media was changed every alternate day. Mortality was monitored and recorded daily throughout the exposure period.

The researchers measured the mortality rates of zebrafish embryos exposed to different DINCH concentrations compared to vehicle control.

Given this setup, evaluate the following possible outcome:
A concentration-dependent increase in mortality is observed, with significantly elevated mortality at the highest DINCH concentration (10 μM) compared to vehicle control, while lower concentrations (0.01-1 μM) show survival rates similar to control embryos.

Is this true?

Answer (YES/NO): NO